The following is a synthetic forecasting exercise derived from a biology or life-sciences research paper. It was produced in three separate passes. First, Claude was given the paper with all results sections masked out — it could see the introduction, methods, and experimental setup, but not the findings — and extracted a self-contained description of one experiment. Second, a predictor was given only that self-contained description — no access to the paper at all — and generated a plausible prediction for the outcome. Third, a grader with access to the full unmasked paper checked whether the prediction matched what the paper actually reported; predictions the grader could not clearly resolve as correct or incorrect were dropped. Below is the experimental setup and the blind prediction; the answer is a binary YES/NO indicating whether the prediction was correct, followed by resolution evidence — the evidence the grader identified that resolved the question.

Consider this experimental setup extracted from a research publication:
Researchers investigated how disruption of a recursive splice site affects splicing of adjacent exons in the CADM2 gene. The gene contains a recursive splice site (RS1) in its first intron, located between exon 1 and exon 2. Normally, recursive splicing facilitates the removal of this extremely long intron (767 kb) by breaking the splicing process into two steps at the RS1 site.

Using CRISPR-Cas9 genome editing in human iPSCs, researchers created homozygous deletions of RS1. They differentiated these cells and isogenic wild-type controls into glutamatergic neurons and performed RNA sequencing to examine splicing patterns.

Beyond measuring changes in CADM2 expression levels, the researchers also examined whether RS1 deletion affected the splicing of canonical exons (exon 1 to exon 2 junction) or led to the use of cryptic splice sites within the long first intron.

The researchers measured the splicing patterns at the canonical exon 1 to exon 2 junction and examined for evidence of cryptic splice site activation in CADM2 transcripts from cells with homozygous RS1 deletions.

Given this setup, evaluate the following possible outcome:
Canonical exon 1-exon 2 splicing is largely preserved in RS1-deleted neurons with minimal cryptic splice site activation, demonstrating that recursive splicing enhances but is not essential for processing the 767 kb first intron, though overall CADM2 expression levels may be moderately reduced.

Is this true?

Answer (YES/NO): YES